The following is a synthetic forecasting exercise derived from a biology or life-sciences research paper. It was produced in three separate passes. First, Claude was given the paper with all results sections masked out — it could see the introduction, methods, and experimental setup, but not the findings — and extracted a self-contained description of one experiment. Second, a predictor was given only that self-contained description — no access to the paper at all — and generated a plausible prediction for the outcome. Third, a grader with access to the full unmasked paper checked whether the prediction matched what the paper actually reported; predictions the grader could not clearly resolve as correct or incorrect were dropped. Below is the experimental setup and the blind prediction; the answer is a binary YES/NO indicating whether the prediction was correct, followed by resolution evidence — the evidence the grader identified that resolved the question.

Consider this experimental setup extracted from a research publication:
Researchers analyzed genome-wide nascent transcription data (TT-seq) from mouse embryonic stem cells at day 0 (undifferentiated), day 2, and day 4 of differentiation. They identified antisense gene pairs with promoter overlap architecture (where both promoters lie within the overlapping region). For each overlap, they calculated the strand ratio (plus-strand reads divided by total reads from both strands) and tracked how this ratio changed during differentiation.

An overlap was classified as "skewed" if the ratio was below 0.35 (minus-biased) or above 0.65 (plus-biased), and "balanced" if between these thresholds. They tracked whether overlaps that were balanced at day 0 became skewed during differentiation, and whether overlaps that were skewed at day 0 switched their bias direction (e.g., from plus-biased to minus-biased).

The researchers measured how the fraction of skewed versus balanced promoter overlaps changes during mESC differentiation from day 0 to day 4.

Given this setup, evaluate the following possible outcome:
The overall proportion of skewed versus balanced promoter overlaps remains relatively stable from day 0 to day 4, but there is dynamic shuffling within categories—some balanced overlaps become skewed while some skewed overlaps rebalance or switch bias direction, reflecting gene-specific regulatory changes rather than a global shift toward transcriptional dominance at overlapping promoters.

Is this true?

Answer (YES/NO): NO